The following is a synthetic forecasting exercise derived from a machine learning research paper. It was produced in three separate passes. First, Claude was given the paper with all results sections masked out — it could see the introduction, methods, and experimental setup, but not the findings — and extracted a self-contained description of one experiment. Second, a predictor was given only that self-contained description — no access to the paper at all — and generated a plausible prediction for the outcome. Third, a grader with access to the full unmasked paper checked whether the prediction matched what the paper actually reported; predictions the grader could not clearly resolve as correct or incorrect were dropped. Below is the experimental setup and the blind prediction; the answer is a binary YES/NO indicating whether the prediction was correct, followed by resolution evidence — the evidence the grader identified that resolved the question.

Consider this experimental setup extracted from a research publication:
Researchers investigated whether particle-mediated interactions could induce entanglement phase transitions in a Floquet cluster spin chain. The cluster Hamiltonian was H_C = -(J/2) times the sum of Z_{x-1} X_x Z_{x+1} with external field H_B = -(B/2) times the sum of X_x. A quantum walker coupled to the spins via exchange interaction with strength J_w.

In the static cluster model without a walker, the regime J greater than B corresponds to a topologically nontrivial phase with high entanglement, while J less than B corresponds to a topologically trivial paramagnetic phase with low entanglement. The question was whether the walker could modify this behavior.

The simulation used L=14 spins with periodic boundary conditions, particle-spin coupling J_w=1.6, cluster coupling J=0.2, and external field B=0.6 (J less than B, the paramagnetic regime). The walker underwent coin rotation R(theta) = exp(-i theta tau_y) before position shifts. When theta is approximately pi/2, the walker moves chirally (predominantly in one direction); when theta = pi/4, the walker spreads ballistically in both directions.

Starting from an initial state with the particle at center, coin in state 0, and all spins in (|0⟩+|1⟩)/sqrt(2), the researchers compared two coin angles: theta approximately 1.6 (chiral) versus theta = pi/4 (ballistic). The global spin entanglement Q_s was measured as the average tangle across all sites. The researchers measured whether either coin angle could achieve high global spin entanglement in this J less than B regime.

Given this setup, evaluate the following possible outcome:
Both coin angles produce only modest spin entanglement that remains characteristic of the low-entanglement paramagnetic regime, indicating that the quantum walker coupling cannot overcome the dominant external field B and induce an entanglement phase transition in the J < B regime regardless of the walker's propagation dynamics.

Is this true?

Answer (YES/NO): NO